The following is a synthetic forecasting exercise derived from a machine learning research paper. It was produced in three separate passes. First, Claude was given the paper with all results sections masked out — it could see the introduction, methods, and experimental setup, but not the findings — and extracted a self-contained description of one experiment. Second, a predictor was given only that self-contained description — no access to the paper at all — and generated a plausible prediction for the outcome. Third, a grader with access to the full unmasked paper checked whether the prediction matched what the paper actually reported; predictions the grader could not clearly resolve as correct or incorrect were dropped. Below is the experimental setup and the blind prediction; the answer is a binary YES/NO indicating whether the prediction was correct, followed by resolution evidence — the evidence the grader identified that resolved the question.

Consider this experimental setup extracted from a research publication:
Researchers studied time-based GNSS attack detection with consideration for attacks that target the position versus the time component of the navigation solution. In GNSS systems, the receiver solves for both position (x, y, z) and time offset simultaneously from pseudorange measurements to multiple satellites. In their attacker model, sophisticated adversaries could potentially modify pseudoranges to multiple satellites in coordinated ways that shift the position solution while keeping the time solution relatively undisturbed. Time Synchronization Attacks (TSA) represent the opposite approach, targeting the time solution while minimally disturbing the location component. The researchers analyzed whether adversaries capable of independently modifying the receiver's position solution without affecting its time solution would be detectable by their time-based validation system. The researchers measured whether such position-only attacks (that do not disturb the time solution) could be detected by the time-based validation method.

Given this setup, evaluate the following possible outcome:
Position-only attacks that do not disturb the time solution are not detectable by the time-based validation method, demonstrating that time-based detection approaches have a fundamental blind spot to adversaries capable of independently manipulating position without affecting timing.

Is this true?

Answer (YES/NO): YES